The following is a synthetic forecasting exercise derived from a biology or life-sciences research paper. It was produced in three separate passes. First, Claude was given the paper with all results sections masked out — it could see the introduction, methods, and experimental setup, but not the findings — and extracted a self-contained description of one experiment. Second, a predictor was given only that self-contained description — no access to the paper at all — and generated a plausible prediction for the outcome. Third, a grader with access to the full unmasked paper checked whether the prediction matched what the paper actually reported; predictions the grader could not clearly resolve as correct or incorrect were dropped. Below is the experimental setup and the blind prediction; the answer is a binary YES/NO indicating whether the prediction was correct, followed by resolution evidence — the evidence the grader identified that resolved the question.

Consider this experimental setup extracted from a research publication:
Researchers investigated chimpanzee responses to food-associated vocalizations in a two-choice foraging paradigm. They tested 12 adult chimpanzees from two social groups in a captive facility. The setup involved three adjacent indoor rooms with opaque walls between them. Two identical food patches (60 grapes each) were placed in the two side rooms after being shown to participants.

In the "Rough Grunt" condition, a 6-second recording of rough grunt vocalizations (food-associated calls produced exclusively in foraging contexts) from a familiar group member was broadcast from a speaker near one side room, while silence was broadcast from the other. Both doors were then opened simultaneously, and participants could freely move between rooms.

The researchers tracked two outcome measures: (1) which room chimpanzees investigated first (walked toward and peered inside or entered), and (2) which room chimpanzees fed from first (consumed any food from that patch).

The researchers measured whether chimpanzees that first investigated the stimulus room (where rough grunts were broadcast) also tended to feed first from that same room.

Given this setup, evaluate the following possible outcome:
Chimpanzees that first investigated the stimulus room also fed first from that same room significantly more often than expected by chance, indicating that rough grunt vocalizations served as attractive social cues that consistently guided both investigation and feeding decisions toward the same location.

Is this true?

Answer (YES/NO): NO